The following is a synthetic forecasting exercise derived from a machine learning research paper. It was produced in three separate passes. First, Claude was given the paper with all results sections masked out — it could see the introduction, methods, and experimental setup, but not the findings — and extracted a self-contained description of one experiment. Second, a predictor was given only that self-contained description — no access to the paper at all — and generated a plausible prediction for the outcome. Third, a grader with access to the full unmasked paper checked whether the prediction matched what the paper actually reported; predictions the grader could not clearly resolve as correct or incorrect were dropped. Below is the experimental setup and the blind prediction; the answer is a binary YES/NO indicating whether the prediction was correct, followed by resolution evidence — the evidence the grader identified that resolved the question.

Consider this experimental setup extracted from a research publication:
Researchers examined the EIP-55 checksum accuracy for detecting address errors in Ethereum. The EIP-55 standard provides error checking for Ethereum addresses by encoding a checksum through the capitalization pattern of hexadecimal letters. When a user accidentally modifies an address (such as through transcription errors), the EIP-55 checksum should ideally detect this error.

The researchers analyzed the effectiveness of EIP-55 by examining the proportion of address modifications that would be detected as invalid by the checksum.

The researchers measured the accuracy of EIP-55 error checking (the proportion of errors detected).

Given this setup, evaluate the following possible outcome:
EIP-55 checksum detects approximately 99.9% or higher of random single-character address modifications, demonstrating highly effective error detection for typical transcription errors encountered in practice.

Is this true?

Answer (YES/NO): YES